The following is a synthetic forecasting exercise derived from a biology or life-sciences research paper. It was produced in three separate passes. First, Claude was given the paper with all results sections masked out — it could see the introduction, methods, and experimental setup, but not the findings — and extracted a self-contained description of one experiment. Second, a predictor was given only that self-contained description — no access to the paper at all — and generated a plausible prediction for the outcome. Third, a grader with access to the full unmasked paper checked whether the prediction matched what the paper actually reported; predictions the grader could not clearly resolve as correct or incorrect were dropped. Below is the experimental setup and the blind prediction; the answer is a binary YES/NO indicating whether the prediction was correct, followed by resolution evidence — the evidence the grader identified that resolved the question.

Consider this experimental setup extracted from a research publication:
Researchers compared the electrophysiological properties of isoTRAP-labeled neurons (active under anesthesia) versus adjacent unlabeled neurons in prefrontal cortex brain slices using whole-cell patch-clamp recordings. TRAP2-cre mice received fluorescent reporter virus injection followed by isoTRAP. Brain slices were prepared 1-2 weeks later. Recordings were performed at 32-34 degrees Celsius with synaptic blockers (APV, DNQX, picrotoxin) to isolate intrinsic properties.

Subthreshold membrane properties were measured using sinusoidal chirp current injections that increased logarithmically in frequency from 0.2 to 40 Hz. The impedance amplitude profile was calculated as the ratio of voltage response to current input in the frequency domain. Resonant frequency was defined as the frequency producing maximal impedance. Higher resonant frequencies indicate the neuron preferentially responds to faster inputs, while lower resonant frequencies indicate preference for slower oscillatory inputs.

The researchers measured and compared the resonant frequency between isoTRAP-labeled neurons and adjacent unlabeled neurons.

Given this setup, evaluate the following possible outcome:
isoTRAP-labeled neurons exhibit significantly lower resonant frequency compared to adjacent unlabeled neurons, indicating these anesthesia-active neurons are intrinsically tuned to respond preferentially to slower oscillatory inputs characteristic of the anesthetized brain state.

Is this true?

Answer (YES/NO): NO